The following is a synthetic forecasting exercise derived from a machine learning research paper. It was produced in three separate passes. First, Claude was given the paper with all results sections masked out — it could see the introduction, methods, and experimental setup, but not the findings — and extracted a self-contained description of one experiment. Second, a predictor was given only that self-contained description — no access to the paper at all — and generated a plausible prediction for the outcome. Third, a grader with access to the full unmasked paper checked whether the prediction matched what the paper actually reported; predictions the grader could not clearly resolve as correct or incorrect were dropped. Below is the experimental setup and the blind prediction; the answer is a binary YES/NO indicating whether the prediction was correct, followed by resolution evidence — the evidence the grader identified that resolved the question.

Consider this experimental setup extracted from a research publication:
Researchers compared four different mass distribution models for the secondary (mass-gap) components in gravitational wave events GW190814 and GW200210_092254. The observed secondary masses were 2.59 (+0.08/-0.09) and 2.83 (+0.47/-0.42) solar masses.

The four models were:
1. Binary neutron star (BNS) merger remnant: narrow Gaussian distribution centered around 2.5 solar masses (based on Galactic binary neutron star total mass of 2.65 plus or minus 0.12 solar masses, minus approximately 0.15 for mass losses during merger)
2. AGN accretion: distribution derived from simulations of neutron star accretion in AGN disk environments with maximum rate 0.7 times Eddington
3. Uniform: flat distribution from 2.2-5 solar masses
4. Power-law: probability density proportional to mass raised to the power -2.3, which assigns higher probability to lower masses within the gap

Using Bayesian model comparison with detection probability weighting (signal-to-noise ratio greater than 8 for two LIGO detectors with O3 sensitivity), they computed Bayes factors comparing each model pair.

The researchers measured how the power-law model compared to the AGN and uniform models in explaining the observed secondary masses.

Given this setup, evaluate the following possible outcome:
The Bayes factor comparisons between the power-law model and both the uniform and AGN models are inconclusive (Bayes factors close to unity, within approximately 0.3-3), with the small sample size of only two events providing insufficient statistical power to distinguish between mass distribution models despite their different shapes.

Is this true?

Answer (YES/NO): NO